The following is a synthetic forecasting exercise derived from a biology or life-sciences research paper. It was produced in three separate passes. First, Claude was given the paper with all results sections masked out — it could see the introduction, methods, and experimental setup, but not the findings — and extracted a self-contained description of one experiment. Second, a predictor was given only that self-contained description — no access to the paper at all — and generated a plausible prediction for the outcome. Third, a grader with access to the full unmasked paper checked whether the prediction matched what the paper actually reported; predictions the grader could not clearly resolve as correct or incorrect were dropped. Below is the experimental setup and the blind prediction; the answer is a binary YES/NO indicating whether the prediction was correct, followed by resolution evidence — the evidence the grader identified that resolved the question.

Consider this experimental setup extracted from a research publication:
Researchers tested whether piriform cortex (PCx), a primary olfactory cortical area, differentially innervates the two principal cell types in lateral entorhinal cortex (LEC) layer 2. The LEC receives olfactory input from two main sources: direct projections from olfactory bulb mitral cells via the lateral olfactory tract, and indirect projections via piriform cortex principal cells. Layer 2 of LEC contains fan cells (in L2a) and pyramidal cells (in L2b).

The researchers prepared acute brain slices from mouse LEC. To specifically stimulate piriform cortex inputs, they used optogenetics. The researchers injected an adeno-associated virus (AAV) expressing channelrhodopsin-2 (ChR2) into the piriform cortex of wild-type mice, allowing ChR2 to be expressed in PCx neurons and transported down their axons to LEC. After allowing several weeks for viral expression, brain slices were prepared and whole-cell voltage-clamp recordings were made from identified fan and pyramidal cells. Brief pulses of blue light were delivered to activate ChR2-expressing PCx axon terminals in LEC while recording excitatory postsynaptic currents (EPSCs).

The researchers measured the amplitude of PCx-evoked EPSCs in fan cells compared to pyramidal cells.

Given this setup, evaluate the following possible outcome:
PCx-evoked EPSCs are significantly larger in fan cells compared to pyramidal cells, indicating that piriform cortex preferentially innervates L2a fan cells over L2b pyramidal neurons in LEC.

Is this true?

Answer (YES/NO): YES